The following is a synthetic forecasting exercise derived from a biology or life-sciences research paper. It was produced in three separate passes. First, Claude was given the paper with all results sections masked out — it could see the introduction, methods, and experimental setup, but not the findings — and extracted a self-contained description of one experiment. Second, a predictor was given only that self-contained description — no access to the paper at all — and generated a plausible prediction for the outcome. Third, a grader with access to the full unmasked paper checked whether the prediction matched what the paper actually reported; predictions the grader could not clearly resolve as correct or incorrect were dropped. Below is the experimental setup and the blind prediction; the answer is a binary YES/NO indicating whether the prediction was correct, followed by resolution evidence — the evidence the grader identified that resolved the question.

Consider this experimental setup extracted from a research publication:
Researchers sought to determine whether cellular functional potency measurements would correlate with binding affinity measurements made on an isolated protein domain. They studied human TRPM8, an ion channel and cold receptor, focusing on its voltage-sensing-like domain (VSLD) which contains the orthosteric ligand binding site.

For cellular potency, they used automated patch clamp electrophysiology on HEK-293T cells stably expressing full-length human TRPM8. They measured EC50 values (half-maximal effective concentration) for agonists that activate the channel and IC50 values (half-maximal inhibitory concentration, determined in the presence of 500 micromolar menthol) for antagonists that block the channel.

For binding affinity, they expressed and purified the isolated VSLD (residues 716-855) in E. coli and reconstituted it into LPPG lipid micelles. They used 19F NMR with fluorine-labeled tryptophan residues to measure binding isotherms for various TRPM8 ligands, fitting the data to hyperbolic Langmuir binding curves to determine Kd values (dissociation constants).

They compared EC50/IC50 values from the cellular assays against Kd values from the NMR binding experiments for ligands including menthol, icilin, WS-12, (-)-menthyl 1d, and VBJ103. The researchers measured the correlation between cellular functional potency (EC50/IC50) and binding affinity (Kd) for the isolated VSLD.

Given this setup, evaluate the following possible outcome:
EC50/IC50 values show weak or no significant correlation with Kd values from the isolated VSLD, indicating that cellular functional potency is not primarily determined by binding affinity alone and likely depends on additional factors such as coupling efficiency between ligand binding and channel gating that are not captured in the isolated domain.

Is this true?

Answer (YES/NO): NO